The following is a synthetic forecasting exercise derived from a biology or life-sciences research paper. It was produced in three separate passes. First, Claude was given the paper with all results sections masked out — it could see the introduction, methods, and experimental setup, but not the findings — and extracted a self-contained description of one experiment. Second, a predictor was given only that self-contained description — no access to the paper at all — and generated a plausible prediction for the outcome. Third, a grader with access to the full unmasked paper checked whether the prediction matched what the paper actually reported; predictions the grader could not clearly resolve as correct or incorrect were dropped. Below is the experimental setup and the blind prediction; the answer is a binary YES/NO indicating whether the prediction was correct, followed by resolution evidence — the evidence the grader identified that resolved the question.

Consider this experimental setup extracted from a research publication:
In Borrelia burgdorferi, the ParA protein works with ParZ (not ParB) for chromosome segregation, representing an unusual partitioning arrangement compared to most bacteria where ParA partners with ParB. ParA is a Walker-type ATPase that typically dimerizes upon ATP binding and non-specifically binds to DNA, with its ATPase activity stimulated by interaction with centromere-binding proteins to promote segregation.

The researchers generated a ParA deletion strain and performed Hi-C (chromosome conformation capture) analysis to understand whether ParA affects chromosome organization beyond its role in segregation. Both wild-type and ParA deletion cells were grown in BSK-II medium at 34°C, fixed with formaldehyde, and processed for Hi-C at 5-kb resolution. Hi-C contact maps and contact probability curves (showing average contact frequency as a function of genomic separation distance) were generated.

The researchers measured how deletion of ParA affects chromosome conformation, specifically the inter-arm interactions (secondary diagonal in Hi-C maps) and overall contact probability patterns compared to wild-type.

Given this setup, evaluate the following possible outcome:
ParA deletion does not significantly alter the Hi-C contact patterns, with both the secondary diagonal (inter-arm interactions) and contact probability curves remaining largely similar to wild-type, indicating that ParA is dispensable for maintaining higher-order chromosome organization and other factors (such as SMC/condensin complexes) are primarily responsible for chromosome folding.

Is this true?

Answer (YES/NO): NO